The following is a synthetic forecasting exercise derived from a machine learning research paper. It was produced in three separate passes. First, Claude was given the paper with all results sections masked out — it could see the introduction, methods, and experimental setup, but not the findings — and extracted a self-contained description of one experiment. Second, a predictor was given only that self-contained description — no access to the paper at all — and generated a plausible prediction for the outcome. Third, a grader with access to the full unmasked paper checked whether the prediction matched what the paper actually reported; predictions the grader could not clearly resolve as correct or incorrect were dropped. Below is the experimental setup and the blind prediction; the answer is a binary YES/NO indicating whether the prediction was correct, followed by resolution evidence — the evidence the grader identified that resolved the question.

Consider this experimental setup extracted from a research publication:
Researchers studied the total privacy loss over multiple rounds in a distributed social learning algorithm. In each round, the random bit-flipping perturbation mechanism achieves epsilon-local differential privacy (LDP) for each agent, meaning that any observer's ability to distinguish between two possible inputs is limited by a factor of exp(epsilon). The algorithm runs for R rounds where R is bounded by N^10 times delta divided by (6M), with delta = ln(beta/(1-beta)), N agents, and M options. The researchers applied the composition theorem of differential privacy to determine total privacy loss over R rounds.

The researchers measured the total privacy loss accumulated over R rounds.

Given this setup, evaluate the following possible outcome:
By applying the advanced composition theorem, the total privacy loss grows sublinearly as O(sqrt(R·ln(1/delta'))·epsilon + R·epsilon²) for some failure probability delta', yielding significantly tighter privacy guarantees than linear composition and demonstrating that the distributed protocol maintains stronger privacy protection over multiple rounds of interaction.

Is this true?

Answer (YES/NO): NO